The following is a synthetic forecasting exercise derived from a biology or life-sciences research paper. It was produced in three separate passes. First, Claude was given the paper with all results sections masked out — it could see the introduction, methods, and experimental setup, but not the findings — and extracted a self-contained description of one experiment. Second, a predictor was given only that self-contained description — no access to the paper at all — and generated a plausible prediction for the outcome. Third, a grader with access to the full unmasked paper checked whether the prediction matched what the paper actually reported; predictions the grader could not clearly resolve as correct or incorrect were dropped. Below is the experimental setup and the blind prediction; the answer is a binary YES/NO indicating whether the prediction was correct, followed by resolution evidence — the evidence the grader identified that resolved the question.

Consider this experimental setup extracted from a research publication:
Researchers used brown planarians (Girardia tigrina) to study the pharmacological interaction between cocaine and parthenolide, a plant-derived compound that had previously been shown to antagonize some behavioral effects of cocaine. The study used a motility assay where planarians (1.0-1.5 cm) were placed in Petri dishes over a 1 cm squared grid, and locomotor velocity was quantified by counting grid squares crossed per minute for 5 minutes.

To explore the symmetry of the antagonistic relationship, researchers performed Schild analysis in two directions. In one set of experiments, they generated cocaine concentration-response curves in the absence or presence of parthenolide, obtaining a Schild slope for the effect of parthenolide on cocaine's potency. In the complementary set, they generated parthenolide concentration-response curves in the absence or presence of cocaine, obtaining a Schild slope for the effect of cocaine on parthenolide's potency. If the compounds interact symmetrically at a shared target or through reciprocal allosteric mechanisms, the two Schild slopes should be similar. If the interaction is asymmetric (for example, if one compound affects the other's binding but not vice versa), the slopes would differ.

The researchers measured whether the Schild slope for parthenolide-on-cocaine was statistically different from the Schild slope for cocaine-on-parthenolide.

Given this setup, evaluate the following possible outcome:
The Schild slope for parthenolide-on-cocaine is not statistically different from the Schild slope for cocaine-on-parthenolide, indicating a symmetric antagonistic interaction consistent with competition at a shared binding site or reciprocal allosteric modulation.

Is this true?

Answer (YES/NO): YES